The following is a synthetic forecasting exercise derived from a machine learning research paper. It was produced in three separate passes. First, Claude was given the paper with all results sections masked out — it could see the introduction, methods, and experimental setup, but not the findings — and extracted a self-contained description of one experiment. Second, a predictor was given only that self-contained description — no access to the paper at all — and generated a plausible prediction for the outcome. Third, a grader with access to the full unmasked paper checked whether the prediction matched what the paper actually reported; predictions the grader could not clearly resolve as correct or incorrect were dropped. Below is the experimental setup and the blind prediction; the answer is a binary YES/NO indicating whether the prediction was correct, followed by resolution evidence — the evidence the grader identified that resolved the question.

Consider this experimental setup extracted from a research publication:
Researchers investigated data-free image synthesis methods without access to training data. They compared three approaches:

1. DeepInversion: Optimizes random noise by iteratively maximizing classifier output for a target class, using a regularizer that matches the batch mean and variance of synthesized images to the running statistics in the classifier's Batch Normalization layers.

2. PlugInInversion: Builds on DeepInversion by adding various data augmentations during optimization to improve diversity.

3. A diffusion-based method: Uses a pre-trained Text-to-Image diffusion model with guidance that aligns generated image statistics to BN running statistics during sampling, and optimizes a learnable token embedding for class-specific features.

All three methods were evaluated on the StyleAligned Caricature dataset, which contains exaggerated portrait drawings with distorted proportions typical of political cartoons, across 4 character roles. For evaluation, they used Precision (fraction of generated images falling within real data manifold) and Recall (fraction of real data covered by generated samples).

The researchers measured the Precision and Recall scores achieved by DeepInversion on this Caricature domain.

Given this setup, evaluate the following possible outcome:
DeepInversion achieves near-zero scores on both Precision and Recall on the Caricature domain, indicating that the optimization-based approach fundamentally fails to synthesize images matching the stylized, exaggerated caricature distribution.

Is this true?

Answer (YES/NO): NO